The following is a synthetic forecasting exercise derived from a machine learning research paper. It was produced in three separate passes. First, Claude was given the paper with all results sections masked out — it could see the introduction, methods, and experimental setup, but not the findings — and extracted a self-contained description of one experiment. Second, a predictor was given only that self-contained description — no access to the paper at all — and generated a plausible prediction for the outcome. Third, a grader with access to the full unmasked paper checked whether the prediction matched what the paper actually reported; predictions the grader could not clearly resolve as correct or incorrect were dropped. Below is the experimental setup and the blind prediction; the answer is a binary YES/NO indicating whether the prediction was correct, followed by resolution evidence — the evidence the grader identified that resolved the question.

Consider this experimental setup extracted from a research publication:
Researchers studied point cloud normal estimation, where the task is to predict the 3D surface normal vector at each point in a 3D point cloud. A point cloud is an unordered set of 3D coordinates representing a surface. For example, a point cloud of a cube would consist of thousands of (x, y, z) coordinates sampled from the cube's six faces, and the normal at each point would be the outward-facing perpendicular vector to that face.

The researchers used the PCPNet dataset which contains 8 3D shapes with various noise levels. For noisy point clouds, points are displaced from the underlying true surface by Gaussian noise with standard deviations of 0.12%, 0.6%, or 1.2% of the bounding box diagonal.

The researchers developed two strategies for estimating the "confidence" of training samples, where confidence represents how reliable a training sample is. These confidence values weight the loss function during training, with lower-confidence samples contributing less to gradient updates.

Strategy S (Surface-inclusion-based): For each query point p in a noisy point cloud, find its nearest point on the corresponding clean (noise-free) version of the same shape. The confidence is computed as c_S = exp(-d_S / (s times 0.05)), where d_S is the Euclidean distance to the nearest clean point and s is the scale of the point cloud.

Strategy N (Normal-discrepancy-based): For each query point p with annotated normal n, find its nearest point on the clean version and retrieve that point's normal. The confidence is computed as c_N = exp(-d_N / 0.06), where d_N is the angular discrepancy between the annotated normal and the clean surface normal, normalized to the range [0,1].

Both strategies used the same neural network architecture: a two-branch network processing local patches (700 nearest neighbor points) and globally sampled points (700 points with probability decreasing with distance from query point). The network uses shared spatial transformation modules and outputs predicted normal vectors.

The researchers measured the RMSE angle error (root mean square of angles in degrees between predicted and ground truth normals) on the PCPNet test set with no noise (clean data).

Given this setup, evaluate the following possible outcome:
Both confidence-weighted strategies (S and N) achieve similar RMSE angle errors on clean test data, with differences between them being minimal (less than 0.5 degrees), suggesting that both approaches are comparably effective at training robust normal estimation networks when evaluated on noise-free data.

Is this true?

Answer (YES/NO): YES